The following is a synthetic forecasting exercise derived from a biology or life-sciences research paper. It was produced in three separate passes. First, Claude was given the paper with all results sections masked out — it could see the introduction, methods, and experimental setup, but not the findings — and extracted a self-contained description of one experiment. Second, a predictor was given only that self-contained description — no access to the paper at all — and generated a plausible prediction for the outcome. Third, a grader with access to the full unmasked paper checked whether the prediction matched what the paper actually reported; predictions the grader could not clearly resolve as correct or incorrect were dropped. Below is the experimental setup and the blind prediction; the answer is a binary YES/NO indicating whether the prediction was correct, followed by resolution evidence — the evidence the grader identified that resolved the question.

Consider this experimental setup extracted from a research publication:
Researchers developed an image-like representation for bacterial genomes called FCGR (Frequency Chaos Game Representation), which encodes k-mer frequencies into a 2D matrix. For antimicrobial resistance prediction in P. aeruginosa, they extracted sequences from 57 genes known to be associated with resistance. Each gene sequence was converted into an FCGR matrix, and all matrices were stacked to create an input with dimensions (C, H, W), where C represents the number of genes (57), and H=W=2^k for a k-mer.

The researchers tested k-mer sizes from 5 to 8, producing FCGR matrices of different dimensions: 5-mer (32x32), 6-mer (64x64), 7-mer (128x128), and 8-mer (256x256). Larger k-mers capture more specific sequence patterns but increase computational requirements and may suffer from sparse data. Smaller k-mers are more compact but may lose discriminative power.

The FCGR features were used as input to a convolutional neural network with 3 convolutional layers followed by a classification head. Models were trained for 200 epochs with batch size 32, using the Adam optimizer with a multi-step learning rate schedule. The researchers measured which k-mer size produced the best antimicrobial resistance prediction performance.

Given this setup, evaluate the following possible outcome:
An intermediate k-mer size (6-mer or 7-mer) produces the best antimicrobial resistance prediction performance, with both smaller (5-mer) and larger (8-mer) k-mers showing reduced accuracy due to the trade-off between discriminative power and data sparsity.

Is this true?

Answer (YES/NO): NO